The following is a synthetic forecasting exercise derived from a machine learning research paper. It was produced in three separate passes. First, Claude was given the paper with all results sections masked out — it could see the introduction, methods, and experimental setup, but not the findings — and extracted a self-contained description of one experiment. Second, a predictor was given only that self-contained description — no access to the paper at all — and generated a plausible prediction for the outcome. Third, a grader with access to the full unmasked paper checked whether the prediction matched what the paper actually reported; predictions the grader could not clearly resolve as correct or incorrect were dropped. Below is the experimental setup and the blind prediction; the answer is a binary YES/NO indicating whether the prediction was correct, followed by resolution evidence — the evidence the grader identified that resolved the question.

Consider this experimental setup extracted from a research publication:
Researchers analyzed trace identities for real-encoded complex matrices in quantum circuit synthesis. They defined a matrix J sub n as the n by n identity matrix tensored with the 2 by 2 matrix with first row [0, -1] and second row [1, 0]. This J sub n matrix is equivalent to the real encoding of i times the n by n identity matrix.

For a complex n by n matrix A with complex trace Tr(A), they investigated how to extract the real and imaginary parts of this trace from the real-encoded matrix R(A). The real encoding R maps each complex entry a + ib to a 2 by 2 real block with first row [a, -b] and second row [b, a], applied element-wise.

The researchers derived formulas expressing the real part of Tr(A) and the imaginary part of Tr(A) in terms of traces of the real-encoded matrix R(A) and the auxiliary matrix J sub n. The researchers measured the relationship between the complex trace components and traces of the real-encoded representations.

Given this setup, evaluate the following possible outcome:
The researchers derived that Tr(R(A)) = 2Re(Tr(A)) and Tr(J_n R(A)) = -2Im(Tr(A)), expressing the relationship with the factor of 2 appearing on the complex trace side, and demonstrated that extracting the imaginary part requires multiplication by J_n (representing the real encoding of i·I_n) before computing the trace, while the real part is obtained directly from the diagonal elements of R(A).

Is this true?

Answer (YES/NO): YES